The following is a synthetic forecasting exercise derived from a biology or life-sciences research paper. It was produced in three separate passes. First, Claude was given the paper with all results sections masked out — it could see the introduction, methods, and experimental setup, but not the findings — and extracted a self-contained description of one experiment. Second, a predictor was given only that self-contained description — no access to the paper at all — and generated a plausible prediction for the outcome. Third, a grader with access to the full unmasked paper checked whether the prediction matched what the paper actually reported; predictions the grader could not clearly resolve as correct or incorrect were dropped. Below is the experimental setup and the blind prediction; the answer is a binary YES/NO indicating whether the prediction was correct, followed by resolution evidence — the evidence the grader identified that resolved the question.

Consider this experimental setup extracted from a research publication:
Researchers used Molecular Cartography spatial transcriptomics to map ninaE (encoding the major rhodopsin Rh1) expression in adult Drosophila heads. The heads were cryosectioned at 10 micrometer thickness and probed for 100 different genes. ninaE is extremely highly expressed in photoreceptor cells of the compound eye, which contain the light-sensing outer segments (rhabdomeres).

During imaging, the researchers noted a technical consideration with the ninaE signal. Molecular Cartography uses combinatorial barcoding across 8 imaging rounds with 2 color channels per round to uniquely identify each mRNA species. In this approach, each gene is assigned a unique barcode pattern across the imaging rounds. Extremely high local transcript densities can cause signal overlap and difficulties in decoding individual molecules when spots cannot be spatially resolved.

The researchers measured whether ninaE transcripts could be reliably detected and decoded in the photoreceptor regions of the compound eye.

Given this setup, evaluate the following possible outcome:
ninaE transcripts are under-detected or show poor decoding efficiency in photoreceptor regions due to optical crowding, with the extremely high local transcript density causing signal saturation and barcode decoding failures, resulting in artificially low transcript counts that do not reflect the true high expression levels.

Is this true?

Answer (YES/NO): YES